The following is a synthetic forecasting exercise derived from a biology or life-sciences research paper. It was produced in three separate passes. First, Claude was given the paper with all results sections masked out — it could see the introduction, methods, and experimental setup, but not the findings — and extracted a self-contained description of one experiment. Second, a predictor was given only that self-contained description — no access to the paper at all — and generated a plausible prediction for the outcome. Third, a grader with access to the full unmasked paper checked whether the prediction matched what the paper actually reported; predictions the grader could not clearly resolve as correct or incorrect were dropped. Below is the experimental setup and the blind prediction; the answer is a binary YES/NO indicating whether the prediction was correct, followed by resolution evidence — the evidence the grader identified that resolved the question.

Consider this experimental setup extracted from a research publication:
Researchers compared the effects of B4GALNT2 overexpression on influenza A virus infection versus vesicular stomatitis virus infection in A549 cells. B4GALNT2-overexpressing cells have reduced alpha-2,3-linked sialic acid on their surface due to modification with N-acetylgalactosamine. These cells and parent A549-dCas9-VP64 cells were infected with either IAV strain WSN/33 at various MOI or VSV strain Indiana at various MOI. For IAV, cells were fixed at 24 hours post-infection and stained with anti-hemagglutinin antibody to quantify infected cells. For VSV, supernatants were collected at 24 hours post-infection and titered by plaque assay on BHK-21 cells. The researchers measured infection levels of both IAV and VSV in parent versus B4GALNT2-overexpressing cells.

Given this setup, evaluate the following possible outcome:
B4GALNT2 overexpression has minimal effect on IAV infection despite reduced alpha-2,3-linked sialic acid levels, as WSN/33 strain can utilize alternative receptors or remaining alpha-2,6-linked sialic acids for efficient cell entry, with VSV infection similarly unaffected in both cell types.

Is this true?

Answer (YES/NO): NO